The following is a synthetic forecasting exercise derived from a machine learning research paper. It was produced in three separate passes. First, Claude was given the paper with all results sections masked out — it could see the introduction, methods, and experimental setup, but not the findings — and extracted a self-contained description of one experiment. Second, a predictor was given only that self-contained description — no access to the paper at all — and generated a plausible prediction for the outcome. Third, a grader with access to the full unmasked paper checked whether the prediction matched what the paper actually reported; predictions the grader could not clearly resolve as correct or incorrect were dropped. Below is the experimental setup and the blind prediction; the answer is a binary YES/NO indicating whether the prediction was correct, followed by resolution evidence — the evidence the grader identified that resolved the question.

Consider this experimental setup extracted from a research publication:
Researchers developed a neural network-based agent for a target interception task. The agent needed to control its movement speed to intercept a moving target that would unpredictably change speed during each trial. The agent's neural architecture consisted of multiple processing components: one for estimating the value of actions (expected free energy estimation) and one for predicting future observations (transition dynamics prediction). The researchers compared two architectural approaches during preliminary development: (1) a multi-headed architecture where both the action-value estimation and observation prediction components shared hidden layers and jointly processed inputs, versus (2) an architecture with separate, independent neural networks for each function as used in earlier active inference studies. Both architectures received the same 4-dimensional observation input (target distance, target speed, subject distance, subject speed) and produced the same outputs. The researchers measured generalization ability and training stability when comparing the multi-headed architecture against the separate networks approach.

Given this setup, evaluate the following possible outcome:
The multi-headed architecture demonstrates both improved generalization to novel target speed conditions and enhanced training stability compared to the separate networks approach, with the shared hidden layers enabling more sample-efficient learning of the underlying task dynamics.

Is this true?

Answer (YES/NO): NO